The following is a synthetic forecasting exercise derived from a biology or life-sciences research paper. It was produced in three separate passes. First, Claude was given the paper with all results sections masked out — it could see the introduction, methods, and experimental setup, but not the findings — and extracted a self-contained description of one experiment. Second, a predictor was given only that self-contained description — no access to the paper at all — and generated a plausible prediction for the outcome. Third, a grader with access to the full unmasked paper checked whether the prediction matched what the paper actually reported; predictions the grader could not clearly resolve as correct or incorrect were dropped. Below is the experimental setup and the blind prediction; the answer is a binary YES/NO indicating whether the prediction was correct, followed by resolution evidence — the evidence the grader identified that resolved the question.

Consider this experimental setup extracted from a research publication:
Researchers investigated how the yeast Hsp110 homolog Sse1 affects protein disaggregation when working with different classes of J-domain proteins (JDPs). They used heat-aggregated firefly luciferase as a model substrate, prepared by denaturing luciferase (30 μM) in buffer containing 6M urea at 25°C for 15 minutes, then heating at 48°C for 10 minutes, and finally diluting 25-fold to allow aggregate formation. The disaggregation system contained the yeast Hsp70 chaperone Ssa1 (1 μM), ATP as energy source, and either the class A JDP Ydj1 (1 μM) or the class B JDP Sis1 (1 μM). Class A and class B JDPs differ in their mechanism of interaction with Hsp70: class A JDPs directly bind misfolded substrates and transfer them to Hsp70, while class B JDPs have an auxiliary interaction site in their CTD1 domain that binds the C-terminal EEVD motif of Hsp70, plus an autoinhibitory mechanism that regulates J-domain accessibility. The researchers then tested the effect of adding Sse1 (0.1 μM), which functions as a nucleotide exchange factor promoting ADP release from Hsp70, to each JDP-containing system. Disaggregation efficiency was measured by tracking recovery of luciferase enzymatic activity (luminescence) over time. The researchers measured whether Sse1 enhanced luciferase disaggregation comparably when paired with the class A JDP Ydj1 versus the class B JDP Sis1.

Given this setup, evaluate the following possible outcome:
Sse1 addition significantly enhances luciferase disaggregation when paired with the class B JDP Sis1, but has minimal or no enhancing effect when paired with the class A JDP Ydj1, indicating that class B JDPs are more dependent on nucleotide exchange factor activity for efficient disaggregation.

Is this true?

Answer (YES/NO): YES